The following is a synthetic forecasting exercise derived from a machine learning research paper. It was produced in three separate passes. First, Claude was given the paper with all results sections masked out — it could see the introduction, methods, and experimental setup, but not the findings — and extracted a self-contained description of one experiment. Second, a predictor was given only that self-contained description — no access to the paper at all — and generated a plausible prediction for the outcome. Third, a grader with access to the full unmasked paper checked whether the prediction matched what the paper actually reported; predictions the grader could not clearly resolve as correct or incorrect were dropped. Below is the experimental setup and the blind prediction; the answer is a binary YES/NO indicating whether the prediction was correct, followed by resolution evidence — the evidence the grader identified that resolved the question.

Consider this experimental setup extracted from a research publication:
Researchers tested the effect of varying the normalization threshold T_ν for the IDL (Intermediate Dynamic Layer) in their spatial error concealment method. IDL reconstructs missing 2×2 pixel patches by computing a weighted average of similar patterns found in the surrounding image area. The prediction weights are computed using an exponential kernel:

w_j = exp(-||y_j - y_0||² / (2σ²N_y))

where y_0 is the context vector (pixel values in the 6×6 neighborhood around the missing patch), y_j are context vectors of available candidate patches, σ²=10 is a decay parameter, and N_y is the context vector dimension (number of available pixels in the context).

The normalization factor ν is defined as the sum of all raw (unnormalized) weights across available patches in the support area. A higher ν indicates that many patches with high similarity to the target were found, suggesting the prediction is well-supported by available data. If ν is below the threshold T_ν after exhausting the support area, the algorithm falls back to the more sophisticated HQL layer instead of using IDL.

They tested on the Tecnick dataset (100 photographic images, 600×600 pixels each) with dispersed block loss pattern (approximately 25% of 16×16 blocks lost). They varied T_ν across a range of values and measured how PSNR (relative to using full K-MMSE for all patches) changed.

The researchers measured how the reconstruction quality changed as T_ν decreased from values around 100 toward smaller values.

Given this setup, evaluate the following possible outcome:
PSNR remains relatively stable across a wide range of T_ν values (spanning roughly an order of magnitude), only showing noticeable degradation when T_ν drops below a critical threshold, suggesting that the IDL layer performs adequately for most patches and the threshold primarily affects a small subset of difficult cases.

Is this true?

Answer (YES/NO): NO